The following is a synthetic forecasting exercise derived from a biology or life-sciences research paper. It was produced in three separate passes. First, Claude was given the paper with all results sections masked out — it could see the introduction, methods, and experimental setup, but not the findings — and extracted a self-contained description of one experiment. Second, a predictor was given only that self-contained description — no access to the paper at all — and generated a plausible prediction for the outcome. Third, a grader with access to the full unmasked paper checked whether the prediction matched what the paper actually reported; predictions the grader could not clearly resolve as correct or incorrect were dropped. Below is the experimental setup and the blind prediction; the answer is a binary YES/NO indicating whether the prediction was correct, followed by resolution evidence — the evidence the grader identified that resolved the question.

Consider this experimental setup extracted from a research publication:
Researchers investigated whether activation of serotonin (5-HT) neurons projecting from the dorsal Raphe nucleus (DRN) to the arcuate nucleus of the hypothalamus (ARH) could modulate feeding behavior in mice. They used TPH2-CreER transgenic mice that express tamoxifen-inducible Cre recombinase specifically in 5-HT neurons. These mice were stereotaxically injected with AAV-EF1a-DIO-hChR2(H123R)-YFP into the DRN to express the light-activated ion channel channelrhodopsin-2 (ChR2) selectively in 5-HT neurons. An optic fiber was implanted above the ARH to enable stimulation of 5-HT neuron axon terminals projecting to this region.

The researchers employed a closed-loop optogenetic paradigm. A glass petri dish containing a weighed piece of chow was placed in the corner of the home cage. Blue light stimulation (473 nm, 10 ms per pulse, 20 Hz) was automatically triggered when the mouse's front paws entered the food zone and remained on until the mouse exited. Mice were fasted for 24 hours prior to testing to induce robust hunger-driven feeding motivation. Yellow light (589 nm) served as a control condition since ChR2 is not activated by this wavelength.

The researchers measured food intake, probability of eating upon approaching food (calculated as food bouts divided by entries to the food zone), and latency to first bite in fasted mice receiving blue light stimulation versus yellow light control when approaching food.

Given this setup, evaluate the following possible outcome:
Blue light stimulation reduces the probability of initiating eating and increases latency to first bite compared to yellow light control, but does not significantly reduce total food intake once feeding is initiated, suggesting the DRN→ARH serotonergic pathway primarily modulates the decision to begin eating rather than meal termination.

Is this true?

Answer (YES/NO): NO